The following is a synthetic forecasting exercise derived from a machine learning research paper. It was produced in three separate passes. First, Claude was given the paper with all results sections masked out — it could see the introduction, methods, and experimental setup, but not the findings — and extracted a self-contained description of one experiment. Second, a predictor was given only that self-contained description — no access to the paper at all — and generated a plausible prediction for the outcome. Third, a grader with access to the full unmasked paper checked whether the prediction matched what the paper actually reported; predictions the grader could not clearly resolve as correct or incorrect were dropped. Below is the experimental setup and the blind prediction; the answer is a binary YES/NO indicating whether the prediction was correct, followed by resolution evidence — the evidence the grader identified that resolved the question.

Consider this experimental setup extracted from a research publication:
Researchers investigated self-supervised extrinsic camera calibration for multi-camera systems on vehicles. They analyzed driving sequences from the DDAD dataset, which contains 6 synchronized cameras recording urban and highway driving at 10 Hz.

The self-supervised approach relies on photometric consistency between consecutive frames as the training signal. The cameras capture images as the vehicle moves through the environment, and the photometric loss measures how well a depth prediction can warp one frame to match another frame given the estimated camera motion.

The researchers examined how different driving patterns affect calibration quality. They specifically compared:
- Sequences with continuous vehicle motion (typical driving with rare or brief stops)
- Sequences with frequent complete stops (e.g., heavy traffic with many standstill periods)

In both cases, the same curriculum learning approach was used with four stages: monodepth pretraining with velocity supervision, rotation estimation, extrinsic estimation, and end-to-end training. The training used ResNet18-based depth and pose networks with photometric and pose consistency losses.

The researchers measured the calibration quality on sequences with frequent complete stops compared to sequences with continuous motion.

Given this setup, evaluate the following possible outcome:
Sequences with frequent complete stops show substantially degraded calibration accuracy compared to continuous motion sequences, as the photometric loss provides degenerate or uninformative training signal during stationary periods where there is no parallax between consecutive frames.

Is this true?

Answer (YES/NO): YES